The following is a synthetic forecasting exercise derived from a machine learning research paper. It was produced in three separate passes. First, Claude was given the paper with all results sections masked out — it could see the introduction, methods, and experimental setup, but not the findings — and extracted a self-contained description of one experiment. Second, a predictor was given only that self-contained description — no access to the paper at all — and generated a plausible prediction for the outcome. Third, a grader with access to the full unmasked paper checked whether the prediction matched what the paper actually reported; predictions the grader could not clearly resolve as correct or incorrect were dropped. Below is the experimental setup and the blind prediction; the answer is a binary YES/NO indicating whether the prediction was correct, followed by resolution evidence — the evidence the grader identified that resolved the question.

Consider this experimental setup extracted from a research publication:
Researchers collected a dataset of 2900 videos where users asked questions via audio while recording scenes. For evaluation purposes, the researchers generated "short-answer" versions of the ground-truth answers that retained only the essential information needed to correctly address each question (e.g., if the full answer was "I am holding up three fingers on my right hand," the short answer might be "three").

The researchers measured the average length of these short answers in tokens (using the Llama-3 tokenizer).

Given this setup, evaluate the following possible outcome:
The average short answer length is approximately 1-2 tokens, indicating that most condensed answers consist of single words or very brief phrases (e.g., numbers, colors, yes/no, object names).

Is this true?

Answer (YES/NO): YES